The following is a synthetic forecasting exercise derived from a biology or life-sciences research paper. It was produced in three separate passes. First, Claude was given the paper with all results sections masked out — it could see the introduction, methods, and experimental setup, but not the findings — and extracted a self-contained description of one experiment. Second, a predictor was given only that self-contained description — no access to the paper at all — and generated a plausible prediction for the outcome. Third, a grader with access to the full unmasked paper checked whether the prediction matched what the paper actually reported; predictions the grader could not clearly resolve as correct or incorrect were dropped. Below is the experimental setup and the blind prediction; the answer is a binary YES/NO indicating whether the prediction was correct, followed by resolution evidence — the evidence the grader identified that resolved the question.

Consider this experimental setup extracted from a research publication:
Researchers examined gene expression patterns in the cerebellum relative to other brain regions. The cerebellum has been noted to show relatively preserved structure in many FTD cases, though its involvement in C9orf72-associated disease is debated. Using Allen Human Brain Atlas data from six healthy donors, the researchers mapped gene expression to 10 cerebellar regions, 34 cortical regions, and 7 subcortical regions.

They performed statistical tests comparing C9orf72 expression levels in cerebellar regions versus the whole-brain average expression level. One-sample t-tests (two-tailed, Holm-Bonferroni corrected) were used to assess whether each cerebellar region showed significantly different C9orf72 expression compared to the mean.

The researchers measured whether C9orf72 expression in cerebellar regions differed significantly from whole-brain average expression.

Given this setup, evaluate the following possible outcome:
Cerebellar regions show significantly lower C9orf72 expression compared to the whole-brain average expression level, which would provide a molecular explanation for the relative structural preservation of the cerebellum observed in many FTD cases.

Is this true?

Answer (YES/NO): NO